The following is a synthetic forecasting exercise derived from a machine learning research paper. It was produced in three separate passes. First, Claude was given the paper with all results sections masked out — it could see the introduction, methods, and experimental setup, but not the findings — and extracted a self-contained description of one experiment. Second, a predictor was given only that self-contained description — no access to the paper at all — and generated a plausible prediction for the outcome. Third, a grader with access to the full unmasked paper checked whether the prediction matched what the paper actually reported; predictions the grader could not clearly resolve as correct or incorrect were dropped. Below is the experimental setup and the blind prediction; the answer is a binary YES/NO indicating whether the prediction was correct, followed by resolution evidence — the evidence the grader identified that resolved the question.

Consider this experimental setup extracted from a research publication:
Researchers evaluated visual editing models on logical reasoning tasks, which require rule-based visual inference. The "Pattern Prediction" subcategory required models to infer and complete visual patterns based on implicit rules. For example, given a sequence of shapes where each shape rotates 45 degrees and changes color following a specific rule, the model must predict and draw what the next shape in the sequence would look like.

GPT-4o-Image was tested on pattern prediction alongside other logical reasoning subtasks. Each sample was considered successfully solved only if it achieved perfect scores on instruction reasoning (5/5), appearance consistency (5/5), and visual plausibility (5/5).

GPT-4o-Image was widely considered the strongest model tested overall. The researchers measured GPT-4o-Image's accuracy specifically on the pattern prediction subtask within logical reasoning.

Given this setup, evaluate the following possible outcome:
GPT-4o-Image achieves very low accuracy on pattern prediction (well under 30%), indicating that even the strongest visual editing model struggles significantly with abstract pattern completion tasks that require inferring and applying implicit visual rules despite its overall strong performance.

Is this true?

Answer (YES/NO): YES